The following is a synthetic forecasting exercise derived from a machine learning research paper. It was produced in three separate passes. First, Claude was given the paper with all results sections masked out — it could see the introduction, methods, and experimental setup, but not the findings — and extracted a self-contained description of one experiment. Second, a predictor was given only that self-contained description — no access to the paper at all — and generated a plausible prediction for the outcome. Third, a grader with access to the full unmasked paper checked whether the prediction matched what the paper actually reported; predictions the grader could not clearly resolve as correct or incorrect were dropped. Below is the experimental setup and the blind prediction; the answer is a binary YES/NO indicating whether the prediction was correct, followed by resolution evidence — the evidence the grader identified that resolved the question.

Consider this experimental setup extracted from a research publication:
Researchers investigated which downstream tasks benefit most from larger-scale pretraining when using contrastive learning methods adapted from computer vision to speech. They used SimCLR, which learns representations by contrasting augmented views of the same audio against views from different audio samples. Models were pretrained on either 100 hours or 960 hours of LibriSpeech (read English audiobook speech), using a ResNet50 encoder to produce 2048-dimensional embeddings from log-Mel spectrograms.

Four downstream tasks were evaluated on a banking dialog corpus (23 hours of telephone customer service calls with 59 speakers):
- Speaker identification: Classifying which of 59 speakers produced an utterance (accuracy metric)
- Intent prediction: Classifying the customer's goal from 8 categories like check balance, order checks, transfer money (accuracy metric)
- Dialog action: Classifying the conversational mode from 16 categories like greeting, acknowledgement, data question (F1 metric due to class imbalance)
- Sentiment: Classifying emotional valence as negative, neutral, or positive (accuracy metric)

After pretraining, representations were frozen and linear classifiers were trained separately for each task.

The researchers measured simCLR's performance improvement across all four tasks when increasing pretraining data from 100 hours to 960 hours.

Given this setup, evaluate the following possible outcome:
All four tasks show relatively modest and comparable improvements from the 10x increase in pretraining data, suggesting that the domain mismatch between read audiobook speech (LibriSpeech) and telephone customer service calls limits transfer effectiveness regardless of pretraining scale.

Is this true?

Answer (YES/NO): NO